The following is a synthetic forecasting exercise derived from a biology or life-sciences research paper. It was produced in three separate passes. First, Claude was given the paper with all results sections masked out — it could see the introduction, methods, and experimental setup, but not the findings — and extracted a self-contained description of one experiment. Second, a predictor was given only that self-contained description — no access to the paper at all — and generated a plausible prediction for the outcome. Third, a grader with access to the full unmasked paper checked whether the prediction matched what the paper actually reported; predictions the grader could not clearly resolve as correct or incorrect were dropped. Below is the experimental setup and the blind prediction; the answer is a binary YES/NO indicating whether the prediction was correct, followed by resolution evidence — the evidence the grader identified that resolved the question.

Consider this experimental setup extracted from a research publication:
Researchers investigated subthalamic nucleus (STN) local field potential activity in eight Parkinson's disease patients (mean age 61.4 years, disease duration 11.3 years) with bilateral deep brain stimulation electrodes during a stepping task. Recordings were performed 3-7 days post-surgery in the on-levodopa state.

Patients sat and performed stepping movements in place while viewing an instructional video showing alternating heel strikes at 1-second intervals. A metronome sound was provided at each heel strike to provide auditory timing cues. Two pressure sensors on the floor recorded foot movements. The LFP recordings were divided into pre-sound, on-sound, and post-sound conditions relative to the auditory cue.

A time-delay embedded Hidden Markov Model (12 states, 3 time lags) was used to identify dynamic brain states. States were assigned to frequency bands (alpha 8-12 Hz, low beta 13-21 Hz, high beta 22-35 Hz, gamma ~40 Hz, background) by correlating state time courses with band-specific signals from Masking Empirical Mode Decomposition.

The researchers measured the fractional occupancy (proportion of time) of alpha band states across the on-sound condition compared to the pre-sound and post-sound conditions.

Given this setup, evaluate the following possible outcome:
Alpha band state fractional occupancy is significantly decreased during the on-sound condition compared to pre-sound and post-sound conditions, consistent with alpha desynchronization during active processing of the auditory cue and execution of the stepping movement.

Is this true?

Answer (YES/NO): NO